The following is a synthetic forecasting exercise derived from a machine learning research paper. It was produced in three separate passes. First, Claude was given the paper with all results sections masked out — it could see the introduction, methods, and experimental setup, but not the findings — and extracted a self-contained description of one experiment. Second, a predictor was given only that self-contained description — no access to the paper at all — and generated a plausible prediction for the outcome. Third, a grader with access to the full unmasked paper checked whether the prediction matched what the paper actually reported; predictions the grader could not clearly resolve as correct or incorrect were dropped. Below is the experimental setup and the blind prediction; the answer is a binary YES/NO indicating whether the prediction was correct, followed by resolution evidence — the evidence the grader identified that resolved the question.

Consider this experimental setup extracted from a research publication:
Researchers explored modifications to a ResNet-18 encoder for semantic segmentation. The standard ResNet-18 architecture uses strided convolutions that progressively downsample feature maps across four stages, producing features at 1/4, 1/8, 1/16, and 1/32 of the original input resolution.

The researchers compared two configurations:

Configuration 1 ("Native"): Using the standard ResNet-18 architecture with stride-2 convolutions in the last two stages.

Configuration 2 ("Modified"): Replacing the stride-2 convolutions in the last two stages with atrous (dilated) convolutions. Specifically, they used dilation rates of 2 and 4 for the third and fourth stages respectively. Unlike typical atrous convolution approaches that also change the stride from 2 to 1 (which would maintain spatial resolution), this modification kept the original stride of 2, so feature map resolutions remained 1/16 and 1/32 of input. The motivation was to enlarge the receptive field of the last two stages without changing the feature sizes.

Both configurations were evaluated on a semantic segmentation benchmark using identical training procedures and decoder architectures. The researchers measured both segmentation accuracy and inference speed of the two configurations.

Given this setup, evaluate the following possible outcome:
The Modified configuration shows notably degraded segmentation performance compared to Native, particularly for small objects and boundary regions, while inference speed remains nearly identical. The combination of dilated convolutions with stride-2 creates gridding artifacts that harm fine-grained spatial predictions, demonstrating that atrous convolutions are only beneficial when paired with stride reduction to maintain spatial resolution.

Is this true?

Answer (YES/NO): NO